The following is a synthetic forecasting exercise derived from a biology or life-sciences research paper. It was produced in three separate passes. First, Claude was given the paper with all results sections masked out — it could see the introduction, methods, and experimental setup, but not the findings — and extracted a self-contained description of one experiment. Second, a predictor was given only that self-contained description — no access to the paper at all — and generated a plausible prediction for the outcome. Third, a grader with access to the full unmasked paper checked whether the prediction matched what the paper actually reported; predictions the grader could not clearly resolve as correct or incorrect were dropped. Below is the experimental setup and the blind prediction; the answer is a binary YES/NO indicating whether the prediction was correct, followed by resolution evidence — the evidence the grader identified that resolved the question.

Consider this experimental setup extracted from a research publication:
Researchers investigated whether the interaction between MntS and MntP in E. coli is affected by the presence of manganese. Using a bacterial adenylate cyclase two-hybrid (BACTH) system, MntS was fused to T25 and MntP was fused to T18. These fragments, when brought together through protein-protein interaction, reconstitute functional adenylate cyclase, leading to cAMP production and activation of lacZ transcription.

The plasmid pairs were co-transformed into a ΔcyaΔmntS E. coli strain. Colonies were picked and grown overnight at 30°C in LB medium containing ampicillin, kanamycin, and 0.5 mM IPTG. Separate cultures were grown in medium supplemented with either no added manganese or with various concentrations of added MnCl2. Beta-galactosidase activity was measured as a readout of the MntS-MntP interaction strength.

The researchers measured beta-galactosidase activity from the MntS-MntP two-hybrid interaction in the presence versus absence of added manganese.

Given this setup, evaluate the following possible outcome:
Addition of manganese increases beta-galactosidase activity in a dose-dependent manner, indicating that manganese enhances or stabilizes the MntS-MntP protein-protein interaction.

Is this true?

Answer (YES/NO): NO